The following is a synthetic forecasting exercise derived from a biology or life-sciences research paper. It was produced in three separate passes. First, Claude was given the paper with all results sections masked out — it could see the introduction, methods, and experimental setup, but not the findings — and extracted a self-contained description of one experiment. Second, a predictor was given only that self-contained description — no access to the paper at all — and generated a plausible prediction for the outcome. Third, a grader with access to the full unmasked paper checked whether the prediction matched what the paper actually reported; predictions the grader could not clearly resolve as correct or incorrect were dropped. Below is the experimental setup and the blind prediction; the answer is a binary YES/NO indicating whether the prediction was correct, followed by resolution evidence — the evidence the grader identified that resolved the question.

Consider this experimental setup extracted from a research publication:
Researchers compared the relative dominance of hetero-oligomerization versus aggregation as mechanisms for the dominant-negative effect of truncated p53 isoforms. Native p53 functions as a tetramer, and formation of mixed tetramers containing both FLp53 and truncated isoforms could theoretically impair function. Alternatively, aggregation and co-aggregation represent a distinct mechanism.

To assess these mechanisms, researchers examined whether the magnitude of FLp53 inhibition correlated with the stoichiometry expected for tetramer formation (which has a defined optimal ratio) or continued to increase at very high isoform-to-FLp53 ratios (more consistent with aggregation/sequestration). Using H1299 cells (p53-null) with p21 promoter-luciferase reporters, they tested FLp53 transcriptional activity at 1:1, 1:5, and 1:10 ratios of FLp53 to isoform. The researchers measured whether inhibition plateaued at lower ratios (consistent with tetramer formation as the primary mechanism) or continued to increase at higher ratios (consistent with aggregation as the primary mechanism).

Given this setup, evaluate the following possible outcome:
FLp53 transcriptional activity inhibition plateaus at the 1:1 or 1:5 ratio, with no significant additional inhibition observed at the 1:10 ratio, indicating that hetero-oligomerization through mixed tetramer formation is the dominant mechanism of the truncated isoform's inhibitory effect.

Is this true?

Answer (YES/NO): NO